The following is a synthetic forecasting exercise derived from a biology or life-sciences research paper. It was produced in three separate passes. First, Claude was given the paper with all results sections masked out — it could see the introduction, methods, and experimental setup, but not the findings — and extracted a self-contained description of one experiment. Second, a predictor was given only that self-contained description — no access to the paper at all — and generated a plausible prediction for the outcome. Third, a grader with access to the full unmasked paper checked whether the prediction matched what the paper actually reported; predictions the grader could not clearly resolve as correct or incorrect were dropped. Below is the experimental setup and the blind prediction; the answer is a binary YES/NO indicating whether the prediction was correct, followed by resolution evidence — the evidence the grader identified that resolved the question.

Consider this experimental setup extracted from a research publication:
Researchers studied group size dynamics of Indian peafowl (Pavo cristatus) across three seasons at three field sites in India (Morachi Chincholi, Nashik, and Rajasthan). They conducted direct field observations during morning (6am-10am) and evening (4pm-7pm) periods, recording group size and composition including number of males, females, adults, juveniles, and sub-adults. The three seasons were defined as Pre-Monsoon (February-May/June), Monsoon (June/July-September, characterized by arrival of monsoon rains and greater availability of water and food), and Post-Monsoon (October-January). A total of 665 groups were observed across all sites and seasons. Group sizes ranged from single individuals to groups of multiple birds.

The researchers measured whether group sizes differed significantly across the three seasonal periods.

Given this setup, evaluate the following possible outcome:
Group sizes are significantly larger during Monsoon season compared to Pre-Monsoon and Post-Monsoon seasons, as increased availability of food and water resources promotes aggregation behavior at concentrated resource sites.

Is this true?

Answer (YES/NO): NO